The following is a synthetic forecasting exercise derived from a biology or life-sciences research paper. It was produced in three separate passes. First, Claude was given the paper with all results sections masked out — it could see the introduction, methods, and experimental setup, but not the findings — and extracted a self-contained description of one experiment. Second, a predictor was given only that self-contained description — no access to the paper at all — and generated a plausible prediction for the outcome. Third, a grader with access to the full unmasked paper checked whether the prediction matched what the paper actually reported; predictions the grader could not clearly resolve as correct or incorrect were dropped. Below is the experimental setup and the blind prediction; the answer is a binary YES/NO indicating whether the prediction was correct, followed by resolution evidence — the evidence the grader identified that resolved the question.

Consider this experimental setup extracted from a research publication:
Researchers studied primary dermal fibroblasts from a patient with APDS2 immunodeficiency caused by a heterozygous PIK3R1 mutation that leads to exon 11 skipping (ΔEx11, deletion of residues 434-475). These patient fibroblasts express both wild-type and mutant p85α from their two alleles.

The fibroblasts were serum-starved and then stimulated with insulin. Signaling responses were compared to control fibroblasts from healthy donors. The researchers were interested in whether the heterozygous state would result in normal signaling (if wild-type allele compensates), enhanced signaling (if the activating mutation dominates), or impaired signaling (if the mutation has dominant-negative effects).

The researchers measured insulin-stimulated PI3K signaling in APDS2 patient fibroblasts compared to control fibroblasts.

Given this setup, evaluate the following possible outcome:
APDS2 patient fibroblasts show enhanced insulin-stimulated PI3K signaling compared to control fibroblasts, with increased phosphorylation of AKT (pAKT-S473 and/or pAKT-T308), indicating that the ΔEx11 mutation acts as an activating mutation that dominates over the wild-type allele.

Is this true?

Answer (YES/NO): NO